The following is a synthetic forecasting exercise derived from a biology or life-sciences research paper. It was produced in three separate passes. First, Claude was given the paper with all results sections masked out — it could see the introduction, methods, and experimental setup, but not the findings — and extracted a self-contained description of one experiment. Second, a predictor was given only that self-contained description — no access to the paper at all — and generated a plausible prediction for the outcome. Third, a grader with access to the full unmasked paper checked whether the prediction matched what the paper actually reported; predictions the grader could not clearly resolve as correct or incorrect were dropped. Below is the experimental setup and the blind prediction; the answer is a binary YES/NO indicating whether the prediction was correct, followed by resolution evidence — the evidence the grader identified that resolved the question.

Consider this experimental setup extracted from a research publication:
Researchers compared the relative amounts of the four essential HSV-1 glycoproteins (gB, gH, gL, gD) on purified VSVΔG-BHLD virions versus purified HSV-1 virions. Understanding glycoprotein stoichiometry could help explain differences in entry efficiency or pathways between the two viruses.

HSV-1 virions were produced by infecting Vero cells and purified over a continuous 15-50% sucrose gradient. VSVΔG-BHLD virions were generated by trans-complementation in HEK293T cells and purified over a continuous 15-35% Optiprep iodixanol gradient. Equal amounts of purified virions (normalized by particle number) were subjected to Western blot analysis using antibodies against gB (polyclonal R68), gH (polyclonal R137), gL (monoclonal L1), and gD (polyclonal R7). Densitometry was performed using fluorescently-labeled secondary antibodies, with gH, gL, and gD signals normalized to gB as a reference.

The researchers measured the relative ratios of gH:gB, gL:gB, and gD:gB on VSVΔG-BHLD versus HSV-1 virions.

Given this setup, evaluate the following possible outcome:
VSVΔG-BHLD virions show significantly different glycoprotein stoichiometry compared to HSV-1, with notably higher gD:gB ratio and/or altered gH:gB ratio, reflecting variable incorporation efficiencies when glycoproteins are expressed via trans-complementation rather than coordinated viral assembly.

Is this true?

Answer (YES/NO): NO